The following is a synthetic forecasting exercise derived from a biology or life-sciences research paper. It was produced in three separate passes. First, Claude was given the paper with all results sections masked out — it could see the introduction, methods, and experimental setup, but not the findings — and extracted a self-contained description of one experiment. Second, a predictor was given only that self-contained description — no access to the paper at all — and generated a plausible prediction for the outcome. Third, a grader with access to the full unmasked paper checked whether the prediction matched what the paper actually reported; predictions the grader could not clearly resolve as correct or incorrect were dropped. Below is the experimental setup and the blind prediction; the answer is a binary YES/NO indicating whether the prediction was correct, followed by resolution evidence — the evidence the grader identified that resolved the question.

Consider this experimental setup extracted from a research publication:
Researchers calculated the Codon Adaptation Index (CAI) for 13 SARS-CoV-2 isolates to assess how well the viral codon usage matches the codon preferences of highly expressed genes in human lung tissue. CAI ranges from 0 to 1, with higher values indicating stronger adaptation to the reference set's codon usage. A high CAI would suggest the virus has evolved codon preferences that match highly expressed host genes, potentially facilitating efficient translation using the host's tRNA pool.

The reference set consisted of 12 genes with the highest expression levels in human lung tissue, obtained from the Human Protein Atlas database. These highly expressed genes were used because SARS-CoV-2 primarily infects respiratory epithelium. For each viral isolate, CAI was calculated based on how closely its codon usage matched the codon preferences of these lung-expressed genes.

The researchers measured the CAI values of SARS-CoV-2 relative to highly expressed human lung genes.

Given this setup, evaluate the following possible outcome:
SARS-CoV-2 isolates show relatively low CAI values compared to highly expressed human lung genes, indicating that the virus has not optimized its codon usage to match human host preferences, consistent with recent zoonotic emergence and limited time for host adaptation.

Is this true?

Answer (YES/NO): NO